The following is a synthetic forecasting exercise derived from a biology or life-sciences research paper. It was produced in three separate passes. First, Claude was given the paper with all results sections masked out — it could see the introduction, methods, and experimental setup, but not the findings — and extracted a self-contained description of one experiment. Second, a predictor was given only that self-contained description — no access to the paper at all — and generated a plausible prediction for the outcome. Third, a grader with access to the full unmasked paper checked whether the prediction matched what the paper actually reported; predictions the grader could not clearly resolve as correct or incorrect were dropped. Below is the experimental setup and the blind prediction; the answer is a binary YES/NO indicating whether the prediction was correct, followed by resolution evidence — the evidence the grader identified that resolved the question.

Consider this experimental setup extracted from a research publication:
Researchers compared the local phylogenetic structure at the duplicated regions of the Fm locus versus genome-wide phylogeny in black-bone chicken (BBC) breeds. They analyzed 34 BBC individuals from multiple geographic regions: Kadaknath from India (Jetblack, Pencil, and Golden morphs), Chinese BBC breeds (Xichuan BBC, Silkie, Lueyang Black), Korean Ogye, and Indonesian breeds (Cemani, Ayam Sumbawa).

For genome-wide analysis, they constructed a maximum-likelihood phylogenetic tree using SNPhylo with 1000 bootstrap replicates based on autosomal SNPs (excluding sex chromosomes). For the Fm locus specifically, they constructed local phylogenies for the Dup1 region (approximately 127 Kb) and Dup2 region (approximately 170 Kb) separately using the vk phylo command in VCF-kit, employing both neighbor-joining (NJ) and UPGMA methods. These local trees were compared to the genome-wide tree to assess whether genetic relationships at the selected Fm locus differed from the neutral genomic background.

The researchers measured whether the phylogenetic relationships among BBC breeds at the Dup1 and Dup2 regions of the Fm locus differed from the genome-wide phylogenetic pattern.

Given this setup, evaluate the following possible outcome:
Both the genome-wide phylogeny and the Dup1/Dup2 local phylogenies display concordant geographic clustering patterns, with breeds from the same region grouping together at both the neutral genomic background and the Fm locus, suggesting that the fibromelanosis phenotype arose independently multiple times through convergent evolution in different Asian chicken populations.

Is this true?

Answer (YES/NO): NO